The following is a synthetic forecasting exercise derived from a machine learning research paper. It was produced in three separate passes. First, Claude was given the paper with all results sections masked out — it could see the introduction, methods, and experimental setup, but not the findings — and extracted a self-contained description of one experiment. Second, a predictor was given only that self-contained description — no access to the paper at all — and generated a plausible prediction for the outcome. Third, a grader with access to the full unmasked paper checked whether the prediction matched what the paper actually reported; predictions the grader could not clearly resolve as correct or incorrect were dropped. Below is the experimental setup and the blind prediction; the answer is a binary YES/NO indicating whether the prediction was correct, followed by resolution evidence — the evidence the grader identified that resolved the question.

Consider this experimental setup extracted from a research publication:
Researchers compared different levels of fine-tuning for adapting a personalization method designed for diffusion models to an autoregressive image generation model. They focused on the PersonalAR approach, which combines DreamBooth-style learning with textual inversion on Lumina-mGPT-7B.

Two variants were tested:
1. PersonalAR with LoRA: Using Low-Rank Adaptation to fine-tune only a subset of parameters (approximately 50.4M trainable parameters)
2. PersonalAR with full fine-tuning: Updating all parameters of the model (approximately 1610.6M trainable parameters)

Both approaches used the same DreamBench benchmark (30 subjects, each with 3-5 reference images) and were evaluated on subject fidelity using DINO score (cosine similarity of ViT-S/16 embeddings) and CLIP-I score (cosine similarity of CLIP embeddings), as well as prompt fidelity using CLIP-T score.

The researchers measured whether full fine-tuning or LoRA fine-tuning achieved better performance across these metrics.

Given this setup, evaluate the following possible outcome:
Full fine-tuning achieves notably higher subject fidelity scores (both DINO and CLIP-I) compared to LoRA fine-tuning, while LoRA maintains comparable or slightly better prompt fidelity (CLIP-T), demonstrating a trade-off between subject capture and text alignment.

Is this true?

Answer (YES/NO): YES